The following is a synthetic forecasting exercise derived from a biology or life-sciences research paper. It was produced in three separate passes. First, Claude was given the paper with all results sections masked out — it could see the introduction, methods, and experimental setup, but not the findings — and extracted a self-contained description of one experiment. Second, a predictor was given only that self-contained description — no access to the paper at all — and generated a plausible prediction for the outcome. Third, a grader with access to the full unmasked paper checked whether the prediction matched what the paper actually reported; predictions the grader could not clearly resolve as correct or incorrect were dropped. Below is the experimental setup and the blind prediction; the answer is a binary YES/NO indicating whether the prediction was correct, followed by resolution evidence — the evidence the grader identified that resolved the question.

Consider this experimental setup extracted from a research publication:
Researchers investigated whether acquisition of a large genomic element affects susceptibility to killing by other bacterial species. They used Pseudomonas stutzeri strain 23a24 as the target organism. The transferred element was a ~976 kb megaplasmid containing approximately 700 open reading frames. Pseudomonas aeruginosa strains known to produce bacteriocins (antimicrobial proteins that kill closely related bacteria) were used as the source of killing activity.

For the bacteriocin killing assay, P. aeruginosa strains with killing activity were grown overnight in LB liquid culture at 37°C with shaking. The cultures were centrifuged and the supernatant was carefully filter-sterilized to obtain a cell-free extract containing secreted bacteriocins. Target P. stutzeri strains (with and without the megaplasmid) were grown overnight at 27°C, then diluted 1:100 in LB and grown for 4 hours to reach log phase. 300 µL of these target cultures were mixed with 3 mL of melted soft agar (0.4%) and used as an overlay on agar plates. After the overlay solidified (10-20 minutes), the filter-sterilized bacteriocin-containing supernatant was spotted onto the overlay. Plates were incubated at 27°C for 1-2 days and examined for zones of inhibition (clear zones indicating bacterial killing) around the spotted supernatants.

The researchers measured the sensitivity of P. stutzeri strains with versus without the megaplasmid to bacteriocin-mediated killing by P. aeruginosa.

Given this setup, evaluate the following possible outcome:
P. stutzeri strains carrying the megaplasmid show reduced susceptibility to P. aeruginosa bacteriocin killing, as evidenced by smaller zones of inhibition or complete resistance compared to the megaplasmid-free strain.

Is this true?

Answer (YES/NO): NO